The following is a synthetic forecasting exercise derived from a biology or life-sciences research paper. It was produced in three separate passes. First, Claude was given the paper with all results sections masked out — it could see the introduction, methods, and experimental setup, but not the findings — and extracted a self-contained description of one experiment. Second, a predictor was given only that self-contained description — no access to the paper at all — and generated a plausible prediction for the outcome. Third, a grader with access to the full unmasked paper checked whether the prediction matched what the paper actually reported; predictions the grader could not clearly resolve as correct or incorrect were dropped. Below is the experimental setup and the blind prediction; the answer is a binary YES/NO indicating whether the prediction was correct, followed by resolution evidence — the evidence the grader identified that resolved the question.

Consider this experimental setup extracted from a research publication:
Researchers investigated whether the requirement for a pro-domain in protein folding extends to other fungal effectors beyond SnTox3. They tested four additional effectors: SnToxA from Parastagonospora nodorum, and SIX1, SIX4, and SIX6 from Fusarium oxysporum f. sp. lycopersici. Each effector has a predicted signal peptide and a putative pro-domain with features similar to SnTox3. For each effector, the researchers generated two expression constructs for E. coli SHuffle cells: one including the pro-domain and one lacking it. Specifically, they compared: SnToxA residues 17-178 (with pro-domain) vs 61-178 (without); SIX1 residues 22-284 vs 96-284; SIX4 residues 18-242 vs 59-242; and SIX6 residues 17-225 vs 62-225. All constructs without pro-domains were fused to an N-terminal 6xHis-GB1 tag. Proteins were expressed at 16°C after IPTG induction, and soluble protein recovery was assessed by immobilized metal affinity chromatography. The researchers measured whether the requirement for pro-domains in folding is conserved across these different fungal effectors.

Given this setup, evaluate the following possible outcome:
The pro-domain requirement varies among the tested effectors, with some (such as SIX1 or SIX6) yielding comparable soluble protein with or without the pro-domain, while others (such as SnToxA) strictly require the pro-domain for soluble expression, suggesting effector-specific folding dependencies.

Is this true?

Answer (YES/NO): NO